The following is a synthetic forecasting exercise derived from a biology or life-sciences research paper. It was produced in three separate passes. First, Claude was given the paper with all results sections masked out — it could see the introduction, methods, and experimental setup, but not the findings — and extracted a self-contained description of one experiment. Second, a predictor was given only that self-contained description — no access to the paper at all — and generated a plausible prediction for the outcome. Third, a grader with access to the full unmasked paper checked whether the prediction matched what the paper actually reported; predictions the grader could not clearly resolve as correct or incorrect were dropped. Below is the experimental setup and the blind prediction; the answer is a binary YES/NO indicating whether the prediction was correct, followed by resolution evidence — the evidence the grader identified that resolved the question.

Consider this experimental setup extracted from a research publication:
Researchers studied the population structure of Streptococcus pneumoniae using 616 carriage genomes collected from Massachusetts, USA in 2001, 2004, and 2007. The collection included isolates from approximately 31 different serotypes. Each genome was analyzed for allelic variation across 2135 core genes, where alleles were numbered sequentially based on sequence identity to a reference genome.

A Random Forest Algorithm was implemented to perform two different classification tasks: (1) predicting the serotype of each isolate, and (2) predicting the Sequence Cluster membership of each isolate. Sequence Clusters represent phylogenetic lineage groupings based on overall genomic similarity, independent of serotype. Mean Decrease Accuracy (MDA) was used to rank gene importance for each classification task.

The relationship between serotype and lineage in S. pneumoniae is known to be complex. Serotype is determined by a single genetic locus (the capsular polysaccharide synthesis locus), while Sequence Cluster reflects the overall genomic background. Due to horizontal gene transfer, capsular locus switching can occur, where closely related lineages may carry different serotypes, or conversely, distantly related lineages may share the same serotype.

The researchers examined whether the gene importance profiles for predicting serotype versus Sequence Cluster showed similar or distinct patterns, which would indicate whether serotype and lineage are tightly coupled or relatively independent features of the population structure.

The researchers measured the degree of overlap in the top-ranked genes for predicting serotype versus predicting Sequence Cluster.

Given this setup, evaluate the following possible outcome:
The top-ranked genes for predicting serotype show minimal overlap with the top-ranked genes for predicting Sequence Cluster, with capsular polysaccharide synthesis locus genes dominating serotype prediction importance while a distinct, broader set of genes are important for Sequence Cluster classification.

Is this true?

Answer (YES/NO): YES